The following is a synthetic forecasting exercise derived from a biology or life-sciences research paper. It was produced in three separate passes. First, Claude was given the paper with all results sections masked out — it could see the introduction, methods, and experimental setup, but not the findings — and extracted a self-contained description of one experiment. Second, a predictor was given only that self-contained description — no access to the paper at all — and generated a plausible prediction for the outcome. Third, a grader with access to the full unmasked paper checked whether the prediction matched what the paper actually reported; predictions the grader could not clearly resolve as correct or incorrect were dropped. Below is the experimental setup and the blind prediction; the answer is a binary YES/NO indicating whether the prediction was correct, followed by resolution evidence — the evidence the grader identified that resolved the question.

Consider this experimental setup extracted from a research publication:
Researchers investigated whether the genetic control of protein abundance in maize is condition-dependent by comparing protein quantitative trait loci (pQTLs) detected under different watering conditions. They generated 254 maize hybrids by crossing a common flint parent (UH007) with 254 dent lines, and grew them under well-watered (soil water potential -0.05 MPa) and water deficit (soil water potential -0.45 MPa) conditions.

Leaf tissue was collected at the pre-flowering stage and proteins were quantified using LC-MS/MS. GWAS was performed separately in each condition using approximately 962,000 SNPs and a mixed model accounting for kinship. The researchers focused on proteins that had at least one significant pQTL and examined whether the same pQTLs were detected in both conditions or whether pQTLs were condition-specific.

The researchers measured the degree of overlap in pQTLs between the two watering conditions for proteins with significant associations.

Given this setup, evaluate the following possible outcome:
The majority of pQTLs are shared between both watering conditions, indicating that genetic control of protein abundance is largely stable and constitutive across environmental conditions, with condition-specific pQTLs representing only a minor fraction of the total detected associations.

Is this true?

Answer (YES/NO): NO